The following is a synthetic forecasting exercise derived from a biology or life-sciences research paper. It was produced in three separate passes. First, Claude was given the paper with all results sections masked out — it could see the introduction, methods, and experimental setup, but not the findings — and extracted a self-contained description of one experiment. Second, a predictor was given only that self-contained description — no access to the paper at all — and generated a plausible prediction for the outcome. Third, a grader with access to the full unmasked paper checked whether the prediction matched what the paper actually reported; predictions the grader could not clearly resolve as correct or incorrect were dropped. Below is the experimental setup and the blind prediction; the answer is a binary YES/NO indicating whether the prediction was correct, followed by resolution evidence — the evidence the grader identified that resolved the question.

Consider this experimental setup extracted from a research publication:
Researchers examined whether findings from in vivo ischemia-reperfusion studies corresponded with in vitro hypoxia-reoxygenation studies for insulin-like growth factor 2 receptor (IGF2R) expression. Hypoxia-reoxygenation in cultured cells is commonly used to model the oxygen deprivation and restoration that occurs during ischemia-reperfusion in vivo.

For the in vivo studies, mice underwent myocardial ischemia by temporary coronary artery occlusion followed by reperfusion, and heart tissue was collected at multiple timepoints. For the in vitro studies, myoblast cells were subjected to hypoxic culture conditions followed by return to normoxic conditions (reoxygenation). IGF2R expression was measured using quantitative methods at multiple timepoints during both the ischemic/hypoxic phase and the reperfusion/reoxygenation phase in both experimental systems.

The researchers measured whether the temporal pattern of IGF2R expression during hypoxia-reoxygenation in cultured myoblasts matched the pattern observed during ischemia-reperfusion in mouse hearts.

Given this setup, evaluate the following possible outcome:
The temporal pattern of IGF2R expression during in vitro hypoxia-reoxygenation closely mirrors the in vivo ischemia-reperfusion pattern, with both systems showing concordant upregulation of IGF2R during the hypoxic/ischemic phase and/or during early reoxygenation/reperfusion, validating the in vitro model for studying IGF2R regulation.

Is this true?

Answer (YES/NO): YES